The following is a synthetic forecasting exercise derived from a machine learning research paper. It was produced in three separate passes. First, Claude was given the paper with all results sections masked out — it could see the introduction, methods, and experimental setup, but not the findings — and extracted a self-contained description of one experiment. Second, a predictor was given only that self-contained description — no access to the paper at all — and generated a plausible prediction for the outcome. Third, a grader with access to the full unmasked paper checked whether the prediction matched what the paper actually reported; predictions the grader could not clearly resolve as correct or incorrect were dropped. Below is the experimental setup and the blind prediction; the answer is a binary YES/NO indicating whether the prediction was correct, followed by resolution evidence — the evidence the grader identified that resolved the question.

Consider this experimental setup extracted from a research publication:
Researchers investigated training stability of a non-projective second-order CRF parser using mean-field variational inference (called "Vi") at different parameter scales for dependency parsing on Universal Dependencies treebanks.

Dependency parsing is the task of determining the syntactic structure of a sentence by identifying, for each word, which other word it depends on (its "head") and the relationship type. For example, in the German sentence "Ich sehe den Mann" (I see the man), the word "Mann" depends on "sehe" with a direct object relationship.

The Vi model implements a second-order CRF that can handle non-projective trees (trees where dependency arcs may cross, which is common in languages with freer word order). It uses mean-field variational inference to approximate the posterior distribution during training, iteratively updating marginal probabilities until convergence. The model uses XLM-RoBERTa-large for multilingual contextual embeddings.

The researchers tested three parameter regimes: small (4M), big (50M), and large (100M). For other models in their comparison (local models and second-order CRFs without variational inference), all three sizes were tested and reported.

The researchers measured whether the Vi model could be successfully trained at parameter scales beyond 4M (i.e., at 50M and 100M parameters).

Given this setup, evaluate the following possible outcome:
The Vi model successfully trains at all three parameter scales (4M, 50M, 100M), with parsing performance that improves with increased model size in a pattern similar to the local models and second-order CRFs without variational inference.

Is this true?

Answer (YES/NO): NO